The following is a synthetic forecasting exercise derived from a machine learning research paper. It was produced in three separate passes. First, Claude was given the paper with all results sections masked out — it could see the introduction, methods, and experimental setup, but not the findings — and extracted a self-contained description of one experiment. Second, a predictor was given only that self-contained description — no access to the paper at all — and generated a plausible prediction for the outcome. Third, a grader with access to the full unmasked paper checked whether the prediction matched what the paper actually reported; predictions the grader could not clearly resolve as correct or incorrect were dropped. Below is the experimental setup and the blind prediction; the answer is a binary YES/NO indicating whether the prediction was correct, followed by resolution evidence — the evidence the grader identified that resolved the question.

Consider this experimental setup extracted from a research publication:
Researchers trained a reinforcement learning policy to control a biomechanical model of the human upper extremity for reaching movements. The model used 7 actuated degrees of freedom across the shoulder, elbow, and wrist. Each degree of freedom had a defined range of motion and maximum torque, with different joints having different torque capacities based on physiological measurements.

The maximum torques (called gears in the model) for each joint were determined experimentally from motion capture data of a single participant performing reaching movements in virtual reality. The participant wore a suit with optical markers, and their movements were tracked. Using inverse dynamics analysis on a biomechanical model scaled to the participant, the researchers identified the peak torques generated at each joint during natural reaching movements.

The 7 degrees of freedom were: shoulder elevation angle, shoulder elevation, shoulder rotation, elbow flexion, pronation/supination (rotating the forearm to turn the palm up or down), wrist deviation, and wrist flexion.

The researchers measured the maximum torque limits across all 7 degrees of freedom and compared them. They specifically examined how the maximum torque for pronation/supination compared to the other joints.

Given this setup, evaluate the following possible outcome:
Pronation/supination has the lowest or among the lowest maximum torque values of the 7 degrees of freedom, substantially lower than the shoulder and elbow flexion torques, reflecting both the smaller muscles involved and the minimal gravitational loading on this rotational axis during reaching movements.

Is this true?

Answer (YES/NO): YES